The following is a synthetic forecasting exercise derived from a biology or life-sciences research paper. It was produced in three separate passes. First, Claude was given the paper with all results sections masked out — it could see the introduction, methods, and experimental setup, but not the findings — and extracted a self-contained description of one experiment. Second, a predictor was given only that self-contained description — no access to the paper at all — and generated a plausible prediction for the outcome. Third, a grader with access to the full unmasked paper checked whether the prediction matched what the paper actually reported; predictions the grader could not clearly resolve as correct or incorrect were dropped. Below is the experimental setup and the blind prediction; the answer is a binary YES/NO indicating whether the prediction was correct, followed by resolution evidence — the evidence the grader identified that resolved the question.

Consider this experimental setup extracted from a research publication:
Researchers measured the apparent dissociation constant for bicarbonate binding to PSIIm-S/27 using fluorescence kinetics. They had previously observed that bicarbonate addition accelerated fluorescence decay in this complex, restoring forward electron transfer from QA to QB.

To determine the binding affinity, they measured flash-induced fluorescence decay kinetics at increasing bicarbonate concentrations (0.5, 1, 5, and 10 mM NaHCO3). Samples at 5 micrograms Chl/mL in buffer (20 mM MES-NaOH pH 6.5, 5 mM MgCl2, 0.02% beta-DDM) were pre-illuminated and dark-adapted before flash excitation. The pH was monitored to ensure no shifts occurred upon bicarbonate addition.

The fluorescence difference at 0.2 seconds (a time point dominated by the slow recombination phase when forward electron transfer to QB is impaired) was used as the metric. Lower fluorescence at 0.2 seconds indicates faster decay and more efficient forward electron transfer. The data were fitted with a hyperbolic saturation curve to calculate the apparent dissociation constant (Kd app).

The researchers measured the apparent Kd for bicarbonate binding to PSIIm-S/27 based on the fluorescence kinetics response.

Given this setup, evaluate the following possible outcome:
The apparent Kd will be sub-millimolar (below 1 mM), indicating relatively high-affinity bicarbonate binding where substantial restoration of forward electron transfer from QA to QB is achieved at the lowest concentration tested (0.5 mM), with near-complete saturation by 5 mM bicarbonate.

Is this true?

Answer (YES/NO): YES